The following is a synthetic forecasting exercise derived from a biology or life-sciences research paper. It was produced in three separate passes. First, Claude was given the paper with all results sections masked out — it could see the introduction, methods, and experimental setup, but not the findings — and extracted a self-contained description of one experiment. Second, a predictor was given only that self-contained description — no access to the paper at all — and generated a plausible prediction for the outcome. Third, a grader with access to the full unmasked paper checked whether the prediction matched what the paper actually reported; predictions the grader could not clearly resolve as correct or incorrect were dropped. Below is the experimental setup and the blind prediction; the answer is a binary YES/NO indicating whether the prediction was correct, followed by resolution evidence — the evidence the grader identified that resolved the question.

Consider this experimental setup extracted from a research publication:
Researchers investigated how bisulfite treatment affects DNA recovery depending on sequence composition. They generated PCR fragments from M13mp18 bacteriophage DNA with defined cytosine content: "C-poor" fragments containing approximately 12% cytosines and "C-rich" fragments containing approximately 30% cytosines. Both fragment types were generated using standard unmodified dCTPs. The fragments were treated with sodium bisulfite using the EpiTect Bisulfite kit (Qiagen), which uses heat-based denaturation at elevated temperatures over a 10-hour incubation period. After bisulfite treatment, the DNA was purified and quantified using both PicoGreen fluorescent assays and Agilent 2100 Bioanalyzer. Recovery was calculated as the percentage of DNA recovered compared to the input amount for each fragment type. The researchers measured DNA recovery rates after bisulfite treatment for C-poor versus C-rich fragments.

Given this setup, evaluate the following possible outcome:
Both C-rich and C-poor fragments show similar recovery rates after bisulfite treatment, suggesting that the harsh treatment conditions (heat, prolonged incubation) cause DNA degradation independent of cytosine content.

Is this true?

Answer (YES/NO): NO